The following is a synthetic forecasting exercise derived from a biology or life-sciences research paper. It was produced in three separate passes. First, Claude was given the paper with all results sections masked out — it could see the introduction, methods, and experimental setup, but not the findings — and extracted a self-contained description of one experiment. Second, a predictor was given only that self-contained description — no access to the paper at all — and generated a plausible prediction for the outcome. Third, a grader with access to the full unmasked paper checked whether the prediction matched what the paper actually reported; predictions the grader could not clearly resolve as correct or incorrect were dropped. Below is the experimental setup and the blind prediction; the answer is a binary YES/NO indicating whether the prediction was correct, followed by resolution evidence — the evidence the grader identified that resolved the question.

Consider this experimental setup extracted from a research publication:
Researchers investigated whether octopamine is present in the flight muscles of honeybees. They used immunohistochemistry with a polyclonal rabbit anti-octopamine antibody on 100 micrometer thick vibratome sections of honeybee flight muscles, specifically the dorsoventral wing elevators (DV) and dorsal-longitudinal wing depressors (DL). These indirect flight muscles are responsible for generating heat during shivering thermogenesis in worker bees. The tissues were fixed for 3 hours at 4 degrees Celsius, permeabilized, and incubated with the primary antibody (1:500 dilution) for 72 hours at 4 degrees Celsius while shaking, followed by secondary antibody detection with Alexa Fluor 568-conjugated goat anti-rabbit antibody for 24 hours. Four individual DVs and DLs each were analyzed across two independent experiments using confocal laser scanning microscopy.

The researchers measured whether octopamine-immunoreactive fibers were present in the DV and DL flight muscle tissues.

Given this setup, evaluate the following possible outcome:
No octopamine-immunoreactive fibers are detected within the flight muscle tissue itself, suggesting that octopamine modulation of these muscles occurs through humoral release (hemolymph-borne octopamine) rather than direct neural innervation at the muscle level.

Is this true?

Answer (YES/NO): NO